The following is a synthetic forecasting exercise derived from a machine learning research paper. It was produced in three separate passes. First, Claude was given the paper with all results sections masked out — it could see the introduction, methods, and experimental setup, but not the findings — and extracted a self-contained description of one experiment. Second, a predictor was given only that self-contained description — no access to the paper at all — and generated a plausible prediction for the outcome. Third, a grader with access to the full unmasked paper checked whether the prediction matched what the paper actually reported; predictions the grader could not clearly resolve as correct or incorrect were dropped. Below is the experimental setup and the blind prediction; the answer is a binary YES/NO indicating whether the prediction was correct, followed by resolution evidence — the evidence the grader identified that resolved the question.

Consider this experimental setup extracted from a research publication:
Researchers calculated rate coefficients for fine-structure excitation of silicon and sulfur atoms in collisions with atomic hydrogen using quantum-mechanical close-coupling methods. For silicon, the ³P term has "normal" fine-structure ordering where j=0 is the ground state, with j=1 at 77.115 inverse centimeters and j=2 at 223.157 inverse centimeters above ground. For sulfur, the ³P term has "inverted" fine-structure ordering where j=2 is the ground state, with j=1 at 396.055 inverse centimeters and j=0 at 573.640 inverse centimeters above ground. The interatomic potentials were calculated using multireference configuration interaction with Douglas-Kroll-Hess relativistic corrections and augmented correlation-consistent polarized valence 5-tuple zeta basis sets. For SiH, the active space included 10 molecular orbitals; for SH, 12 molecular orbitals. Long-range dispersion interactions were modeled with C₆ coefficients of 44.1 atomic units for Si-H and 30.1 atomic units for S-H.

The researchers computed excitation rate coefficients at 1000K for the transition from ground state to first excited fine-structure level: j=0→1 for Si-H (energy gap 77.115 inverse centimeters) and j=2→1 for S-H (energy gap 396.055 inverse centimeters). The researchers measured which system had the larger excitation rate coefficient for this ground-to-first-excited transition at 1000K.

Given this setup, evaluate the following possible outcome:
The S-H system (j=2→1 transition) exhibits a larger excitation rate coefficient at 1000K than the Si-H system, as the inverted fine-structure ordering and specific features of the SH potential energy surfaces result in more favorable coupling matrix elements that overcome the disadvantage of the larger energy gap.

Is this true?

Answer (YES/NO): NO